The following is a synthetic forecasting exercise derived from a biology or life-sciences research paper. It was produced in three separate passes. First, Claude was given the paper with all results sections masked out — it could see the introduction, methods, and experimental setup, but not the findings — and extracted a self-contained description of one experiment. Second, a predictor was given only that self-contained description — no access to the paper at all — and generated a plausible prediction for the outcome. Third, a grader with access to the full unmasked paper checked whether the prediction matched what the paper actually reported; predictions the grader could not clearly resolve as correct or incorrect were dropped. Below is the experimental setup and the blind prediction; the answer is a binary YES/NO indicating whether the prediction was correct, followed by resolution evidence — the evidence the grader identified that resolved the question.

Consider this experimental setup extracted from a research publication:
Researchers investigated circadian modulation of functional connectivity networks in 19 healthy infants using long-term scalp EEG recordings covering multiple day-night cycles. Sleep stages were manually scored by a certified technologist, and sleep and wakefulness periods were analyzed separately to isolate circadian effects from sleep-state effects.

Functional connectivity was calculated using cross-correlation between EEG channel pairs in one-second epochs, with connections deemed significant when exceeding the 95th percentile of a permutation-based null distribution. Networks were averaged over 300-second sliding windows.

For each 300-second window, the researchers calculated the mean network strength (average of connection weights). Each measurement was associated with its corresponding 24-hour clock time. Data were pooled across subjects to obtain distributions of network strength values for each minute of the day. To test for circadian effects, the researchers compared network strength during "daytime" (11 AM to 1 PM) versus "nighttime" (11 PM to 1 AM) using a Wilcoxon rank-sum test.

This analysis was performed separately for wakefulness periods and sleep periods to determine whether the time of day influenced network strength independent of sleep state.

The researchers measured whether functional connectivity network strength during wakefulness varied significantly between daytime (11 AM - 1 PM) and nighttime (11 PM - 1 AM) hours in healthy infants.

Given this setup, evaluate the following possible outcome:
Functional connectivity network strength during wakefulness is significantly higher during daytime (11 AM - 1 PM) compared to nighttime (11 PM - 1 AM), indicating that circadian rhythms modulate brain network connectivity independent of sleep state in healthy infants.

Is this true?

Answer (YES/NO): NO